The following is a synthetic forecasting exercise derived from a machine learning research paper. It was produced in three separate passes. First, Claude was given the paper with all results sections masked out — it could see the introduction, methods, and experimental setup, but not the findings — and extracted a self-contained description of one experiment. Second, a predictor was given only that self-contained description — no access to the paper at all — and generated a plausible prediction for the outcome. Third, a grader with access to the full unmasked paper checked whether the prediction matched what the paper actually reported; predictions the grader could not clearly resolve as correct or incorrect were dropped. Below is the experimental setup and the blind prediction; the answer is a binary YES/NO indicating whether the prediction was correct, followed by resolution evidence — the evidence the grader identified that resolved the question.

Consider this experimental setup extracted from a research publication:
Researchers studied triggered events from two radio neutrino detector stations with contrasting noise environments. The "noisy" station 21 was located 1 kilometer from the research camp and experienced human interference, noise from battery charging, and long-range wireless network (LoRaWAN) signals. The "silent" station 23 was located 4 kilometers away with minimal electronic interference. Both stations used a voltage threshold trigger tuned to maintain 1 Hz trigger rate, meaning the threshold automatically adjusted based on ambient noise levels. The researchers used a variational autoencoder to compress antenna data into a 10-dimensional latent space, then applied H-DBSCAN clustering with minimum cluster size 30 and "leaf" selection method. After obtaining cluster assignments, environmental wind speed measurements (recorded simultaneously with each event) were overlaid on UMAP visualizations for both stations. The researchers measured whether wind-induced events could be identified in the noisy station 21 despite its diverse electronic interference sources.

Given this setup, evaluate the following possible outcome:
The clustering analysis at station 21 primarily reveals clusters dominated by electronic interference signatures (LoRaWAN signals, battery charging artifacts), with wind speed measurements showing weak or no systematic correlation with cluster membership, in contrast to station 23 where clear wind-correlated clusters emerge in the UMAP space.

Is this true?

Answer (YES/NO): NO